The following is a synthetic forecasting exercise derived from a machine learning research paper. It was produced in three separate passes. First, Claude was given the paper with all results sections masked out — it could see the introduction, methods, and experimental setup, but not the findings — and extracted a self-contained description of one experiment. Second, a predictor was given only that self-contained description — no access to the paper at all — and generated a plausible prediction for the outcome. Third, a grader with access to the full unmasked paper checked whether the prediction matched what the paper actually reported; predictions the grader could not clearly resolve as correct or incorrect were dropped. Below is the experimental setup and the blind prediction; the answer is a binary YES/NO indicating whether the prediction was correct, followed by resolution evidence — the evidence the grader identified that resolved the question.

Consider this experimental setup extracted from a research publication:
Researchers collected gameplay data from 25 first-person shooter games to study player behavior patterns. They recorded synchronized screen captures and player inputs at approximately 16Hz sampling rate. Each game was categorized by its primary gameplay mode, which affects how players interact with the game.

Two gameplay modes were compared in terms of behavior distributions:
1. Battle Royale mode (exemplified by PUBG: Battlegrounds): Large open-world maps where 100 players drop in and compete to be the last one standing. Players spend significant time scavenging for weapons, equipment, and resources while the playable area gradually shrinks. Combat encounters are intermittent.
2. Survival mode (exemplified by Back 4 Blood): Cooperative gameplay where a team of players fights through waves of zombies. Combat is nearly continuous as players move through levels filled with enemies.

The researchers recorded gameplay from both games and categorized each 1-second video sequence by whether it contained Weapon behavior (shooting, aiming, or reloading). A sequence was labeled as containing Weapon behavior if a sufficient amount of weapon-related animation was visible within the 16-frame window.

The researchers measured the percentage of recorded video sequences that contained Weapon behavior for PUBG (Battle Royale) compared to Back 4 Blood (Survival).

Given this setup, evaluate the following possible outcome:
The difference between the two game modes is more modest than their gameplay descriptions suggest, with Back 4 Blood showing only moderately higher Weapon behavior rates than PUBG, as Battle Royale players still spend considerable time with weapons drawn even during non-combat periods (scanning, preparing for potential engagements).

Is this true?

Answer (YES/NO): NO